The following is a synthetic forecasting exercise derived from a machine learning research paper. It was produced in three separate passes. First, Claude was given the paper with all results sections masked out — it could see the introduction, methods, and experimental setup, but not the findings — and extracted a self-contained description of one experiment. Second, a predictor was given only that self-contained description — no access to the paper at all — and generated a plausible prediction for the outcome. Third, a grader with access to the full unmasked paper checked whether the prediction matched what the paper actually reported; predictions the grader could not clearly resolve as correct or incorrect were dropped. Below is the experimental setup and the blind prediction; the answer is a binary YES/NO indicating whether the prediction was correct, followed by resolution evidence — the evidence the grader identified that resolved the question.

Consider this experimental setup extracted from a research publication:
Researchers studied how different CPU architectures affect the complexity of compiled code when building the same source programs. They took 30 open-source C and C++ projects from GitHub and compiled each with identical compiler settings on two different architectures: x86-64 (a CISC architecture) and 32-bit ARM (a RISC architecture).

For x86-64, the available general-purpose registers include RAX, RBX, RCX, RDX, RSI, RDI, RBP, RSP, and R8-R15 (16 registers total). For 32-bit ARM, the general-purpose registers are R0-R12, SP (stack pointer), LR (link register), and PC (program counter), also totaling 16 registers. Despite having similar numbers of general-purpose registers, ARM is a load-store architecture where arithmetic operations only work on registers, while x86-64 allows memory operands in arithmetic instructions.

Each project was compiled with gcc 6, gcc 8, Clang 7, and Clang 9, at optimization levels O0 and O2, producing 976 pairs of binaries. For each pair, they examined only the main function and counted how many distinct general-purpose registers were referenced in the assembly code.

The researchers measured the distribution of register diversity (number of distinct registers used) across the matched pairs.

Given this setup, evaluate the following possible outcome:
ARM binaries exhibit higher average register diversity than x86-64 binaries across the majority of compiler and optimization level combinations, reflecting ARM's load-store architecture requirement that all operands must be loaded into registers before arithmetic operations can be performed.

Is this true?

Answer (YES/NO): YES